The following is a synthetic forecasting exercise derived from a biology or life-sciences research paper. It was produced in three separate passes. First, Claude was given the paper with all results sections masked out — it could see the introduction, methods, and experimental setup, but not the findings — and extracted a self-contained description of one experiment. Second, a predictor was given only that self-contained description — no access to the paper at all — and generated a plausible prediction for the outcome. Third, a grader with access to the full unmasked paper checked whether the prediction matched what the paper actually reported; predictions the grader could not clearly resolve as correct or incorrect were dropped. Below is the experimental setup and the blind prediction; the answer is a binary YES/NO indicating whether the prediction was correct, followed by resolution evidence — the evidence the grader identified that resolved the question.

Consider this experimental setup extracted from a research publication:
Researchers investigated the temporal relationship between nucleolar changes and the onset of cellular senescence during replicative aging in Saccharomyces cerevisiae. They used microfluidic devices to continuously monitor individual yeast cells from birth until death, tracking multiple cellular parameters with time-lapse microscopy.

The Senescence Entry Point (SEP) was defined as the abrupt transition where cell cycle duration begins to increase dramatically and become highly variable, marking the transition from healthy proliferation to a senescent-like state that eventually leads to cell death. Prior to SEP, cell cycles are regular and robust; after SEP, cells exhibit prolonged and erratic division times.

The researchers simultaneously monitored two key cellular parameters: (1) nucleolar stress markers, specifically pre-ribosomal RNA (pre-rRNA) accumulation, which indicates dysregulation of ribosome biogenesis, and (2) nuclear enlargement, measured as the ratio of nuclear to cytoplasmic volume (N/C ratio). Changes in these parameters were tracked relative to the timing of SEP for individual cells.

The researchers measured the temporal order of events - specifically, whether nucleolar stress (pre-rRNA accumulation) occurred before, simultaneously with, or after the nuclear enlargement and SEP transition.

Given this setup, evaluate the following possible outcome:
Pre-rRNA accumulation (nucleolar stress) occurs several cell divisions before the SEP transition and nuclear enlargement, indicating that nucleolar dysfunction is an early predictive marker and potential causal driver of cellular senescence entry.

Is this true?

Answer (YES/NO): YES